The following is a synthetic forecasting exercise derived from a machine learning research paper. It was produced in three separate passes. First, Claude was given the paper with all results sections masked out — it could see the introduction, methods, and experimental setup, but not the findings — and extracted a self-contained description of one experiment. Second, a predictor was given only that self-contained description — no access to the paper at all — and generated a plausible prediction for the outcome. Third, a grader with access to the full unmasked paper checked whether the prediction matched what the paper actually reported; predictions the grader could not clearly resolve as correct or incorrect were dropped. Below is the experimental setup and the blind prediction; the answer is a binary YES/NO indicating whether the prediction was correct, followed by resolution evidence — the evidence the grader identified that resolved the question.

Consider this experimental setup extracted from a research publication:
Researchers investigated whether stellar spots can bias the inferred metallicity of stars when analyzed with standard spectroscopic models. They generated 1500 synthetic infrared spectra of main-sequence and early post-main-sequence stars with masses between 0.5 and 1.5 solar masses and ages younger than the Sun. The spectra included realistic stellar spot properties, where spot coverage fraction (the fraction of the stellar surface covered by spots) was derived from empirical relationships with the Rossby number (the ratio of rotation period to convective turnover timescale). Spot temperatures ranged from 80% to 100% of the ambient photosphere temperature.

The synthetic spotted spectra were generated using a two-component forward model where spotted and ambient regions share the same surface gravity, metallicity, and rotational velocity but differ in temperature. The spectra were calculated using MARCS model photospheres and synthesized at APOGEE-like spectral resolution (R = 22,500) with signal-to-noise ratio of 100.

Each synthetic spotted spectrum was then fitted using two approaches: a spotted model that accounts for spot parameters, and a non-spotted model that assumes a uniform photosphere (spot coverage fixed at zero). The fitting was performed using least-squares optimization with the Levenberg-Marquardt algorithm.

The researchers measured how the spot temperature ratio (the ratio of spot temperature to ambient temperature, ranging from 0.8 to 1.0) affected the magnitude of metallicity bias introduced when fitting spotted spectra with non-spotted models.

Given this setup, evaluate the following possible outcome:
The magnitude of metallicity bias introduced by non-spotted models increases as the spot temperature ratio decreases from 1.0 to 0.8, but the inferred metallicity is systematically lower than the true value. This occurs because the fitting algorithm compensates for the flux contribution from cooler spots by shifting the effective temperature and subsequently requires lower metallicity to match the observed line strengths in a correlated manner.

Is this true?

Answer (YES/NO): NO